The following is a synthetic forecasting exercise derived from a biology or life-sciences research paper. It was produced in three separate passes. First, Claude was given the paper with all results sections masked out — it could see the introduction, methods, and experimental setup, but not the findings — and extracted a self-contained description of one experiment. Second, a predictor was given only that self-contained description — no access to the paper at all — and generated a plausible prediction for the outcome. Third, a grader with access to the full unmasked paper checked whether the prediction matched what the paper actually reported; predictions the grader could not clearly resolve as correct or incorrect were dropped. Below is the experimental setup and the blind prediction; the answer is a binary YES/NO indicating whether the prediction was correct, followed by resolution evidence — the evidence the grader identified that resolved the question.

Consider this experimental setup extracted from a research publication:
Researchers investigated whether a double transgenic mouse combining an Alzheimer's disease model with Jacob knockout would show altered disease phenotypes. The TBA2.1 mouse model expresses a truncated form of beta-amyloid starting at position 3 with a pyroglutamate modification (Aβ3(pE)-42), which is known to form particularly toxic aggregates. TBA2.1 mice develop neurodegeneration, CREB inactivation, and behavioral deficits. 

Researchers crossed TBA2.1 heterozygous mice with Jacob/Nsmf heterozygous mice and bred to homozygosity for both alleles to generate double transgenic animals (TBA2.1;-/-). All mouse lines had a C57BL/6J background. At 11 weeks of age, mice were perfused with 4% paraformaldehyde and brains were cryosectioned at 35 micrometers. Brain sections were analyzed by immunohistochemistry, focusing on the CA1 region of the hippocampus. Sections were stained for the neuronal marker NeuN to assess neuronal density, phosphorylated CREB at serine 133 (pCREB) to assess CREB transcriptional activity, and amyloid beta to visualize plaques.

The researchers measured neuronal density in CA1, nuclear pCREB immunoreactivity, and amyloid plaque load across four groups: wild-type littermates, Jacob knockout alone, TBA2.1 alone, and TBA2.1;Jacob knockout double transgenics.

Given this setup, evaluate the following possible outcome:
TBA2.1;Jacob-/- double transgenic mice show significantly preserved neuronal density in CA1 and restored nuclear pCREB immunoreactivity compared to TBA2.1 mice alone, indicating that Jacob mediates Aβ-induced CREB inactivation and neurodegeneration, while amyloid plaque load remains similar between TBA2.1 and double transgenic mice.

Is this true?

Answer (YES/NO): YES